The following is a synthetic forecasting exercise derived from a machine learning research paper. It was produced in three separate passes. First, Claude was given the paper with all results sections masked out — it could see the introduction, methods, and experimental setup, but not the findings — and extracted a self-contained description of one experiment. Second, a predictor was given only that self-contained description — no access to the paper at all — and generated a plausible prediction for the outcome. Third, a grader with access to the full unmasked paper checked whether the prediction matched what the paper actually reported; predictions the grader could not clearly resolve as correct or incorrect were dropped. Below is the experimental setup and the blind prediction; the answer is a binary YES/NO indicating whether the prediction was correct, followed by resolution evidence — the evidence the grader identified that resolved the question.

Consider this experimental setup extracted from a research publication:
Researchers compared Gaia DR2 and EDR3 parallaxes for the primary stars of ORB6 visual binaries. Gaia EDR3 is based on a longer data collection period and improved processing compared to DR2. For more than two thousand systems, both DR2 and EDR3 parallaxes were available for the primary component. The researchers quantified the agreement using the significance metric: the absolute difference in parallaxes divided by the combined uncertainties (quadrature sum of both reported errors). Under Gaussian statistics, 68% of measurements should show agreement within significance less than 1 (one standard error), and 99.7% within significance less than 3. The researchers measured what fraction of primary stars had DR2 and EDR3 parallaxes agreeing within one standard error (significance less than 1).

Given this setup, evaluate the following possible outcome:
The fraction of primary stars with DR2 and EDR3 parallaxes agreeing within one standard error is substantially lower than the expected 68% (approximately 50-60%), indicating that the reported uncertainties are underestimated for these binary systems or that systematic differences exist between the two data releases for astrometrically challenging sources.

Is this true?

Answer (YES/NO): NO